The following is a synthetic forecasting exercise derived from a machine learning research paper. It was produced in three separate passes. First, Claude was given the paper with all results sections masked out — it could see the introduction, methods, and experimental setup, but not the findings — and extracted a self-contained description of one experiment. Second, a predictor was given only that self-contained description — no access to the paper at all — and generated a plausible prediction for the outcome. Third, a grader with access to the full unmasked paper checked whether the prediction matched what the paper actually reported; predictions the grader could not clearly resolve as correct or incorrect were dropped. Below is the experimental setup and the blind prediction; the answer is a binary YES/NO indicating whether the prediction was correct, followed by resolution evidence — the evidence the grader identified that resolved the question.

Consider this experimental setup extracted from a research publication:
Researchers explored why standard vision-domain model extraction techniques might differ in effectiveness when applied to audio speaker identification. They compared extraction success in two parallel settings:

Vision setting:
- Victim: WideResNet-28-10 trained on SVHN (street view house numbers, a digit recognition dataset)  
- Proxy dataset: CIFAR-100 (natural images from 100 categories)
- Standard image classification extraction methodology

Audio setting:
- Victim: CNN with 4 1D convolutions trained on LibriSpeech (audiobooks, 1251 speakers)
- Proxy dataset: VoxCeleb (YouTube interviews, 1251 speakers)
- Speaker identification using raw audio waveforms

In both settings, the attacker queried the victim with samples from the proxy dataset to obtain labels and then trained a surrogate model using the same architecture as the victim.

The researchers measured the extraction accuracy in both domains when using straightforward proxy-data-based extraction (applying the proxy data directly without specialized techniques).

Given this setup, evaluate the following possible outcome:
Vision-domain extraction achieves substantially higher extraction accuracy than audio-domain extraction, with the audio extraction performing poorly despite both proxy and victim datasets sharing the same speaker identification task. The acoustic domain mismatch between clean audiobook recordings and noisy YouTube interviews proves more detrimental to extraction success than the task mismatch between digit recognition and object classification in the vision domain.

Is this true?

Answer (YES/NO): NO